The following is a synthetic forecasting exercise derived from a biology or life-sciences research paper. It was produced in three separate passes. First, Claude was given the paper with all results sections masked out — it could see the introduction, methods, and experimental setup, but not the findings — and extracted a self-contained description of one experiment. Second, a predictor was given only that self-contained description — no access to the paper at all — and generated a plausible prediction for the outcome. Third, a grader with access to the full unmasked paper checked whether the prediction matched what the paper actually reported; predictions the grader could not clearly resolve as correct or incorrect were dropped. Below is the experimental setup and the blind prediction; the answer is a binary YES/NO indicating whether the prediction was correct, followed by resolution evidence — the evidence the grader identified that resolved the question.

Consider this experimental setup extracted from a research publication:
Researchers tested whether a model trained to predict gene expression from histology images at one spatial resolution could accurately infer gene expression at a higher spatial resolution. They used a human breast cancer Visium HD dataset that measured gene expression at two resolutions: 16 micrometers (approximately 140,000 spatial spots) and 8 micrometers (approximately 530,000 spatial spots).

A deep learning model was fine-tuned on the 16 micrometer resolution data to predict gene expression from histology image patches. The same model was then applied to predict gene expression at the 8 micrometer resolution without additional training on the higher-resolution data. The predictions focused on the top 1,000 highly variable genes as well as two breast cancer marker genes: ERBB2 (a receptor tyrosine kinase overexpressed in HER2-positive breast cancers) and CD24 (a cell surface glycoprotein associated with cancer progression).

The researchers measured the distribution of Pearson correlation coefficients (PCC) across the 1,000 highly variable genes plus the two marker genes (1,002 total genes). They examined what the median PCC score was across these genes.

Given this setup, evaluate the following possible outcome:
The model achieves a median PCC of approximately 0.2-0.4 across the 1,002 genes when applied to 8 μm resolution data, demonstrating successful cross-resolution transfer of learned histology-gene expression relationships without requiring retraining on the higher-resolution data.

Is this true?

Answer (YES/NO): NO